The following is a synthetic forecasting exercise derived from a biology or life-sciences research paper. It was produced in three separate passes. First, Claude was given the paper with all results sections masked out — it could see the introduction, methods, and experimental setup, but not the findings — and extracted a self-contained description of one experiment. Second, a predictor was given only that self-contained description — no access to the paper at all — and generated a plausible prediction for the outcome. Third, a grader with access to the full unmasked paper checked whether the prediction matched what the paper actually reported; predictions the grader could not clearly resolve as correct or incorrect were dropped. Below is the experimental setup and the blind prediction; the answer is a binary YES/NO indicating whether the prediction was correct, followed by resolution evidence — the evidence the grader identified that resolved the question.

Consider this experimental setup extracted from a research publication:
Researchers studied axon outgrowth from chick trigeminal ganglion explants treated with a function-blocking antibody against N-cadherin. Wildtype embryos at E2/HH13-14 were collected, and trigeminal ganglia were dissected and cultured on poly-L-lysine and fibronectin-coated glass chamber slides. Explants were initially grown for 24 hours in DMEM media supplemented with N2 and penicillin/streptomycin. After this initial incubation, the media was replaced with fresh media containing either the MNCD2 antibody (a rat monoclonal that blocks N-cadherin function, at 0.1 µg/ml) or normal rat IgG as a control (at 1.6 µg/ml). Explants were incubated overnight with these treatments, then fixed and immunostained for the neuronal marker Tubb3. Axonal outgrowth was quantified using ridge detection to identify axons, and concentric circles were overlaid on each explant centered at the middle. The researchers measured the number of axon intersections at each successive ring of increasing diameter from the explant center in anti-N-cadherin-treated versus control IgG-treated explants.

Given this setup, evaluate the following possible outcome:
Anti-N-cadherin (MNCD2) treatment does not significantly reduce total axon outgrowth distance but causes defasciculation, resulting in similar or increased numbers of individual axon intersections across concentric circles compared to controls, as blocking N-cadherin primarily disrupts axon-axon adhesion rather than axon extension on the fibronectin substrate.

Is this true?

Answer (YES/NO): NO